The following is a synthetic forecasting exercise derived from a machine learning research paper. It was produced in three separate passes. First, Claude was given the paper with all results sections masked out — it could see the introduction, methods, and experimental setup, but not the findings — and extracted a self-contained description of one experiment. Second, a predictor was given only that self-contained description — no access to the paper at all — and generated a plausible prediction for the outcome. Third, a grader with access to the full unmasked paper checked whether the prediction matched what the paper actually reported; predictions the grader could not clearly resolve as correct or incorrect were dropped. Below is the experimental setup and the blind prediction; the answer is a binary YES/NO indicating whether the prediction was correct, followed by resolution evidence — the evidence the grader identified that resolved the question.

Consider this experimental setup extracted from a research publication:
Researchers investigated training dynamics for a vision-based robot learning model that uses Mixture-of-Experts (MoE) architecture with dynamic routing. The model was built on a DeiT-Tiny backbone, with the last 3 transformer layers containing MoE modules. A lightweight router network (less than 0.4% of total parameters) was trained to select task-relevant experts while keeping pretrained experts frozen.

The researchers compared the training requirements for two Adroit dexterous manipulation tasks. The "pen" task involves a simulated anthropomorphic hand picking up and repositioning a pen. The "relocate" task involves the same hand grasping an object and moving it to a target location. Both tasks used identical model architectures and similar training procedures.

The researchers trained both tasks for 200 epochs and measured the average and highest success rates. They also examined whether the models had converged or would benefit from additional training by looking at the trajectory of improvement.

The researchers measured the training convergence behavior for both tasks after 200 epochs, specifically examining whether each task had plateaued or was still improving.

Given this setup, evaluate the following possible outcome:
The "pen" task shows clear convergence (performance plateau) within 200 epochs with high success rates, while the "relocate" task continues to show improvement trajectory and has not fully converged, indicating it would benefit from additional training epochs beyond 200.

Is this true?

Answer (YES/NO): YES